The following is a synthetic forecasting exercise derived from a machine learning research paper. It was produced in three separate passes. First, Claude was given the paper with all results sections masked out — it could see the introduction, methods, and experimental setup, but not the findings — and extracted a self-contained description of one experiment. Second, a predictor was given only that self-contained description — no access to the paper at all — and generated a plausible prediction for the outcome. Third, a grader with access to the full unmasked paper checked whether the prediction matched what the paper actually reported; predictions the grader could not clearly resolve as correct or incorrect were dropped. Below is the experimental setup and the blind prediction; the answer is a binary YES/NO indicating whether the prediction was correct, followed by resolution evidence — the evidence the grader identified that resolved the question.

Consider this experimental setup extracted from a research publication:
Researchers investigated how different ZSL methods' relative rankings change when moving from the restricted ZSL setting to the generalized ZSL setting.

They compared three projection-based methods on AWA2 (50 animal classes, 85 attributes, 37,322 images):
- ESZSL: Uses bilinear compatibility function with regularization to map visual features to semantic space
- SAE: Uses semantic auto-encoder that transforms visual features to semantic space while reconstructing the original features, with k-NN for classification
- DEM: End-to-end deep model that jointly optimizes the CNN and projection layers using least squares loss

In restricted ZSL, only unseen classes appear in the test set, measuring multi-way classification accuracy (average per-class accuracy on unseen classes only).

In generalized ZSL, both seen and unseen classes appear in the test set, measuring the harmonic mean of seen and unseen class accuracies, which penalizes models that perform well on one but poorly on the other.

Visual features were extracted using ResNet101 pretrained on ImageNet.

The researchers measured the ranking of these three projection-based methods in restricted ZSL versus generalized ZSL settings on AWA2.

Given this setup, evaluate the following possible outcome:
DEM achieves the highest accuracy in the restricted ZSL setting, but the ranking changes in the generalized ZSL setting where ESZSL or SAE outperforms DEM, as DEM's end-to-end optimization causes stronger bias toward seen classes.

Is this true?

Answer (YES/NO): NO